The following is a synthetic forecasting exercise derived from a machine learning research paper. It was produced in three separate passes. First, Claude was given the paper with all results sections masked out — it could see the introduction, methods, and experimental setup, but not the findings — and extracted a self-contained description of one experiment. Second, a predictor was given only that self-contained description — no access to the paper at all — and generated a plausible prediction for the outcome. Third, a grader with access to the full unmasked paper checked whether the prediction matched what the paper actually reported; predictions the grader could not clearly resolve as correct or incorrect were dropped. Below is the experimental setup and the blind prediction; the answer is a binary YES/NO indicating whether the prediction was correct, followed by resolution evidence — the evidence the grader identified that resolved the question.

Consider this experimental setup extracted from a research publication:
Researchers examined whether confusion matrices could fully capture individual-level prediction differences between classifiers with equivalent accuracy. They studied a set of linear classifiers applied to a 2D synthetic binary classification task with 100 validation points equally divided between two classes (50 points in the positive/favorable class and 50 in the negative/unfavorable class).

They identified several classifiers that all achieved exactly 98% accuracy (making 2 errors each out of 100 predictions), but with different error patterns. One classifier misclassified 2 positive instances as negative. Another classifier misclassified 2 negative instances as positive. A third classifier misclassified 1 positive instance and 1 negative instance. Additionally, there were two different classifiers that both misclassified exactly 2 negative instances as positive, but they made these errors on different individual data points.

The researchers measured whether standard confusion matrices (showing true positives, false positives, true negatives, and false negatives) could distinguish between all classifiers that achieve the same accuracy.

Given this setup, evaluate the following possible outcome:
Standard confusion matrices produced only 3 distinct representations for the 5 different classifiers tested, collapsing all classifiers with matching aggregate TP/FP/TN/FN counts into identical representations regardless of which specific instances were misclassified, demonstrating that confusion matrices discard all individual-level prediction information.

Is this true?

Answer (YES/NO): NO